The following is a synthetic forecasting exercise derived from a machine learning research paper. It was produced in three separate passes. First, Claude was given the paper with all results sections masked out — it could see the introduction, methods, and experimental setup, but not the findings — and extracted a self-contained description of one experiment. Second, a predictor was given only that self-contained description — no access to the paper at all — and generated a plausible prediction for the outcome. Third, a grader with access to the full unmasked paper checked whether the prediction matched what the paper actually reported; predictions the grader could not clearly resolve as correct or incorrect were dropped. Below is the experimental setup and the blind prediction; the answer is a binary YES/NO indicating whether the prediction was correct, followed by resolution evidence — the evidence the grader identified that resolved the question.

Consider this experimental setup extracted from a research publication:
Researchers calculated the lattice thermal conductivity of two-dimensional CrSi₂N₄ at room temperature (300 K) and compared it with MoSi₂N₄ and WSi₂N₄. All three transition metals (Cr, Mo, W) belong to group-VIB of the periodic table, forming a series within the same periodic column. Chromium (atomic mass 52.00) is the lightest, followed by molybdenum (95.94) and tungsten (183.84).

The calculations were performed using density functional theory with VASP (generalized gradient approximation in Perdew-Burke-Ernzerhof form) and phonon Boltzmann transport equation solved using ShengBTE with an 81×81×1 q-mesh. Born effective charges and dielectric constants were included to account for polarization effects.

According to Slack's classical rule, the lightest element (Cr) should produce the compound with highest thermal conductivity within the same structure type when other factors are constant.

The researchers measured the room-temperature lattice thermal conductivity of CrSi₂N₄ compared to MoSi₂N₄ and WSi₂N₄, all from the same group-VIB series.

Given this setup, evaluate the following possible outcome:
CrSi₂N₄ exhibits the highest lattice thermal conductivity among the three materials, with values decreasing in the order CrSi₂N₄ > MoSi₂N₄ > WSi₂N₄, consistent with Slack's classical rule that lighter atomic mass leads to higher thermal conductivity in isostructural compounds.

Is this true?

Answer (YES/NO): NO